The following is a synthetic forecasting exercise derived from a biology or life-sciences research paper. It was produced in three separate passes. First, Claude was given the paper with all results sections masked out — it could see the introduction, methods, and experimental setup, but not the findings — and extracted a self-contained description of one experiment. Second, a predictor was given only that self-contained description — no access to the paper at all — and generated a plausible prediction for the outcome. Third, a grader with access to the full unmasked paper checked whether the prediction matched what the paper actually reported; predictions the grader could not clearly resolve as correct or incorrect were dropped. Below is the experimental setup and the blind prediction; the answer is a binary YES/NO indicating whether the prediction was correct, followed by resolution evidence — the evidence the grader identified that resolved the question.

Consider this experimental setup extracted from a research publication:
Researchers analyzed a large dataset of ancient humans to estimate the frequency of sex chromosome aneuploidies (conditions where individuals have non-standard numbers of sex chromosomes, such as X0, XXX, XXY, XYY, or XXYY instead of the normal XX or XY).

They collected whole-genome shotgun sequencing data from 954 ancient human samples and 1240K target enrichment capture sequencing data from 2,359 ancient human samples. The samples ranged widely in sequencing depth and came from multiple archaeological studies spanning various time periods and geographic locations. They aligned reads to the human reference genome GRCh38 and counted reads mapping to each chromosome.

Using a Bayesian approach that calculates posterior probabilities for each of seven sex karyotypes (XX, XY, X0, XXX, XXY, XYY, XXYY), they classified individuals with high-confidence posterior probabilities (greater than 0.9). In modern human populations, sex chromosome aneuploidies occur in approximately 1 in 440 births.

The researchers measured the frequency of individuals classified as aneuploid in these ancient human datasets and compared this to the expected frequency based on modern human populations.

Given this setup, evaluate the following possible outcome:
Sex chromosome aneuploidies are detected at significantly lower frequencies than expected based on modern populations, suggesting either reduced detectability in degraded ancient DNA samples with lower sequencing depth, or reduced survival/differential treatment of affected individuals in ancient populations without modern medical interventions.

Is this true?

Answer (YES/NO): NO